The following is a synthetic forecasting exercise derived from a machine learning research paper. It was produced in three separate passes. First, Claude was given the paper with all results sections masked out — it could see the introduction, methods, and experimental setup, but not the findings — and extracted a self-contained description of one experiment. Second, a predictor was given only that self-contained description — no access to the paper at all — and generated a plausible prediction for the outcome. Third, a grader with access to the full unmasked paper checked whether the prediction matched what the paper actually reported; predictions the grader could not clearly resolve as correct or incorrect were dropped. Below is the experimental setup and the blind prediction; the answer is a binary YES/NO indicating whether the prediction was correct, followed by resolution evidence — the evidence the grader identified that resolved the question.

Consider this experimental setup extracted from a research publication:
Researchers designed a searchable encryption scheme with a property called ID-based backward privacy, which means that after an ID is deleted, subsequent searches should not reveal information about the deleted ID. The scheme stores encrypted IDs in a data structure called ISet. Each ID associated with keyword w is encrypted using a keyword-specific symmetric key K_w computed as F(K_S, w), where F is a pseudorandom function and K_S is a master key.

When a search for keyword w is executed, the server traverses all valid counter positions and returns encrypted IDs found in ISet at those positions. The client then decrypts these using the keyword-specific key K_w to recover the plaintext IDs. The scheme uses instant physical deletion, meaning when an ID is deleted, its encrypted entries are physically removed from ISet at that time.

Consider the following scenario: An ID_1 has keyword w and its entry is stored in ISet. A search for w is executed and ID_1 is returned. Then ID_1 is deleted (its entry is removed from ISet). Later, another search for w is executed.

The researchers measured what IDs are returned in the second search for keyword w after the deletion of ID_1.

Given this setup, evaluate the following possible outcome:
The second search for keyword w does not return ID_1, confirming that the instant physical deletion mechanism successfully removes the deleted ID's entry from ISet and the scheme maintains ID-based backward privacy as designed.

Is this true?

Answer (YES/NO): YES